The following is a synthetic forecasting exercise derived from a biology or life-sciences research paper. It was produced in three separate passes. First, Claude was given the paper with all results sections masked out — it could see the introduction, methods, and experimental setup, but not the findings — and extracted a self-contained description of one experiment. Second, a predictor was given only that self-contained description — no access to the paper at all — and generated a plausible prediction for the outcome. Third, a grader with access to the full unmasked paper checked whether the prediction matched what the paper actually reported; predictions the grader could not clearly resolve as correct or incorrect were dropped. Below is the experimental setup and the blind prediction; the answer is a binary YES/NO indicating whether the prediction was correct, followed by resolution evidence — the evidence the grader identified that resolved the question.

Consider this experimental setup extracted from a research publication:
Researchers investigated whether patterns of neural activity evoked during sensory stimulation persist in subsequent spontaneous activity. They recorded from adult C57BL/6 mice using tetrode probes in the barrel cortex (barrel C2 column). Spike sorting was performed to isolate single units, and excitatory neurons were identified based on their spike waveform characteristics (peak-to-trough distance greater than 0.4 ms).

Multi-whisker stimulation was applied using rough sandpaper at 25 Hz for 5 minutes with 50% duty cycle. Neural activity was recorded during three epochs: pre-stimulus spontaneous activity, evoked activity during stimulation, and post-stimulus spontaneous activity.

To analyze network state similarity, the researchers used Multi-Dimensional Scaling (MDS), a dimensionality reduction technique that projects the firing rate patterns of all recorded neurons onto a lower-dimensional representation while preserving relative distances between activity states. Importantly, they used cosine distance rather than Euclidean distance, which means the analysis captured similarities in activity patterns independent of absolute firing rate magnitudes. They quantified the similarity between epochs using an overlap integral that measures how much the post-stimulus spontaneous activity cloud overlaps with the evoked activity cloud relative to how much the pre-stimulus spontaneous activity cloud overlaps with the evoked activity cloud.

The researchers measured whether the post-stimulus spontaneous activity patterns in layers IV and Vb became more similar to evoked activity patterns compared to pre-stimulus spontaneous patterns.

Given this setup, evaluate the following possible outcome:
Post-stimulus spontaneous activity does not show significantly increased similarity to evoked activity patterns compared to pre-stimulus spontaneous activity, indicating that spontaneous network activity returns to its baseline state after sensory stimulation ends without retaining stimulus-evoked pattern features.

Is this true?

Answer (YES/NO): NO